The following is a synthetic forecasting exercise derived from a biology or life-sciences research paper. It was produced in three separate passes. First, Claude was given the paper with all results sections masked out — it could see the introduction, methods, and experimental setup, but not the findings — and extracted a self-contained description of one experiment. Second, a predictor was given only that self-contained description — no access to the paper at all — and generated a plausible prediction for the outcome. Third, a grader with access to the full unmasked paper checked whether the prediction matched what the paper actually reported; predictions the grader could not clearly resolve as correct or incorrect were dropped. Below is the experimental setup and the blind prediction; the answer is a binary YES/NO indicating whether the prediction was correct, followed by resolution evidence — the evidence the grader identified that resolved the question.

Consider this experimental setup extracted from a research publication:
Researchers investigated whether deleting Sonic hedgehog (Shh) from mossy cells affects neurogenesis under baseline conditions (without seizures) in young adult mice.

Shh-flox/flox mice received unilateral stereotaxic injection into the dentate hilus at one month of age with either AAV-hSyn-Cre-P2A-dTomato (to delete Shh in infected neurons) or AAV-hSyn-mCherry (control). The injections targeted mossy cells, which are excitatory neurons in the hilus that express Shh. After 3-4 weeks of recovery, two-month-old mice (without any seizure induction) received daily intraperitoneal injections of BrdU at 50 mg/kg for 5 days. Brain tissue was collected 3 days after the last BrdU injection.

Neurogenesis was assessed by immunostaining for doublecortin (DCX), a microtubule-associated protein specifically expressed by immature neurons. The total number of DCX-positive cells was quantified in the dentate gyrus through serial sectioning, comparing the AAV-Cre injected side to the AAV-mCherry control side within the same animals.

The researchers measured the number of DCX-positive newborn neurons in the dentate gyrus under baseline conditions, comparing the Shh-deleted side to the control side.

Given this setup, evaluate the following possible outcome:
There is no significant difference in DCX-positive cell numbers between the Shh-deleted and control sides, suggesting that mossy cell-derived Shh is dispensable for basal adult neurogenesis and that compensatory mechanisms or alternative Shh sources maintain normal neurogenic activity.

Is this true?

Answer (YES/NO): YES